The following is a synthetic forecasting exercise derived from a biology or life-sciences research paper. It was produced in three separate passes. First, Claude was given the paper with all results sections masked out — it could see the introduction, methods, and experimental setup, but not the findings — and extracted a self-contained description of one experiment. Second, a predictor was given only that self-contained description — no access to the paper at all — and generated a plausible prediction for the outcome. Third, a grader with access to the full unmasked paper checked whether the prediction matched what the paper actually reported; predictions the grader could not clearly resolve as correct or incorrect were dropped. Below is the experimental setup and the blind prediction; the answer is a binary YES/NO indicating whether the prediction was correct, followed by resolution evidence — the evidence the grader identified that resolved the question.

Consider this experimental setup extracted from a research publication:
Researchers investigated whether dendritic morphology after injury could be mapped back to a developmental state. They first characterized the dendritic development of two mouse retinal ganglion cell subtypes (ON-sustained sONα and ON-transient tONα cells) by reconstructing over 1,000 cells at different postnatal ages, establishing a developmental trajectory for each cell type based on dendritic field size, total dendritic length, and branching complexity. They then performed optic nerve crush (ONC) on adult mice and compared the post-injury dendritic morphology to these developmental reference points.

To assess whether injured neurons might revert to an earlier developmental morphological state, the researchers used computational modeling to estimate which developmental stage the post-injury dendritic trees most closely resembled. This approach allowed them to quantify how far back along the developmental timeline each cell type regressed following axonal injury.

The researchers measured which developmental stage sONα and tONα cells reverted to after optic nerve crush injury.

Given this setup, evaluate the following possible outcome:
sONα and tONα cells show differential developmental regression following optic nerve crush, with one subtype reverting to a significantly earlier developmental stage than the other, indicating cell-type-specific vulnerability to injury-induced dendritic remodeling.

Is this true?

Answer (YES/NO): YES